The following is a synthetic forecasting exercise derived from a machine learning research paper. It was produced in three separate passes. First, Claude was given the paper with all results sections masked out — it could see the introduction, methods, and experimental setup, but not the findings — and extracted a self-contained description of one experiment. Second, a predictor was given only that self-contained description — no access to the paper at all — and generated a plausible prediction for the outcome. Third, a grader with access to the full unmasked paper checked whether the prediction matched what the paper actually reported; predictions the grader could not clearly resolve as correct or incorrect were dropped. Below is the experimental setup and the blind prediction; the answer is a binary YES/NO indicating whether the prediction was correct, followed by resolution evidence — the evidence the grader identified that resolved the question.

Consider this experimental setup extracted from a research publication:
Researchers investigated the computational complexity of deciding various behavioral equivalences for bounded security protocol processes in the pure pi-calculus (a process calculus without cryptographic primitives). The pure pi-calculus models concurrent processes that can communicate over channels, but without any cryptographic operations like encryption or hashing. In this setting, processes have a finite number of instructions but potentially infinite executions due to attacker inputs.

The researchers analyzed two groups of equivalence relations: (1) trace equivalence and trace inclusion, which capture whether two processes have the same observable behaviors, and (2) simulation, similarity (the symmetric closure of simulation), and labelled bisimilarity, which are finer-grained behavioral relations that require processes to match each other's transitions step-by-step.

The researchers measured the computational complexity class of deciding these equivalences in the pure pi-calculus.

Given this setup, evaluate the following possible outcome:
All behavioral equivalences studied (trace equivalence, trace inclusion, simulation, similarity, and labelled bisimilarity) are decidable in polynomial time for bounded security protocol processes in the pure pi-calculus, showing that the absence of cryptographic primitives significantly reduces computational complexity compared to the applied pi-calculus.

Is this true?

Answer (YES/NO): NO